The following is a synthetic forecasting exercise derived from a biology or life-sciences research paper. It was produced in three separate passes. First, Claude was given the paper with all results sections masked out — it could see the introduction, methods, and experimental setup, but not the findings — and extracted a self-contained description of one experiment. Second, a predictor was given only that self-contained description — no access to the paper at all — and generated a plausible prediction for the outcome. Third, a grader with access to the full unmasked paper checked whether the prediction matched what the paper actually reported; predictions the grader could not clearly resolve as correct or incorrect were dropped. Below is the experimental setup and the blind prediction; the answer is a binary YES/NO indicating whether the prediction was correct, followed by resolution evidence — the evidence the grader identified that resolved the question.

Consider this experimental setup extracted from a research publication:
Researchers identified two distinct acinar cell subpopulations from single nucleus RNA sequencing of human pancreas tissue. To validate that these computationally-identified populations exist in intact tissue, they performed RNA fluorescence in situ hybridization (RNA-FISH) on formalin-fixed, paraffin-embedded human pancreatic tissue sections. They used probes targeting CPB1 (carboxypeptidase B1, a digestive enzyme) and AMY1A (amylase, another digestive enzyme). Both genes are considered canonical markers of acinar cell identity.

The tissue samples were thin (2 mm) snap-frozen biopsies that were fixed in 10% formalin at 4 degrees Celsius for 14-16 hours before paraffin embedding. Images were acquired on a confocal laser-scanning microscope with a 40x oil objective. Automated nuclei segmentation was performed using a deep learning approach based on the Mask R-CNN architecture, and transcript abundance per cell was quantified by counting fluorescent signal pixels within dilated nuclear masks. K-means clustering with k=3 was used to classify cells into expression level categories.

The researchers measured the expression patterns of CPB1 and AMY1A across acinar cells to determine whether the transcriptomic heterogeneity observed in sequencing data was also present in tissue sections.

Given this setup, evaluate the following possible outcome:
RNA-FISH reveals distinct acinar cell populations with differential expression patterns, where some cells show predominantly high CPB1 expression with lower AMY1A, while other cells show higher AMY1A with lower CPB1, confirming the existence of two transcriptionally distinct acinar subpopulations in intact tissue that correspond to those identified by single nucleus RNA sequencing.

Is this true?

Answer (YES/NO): NO